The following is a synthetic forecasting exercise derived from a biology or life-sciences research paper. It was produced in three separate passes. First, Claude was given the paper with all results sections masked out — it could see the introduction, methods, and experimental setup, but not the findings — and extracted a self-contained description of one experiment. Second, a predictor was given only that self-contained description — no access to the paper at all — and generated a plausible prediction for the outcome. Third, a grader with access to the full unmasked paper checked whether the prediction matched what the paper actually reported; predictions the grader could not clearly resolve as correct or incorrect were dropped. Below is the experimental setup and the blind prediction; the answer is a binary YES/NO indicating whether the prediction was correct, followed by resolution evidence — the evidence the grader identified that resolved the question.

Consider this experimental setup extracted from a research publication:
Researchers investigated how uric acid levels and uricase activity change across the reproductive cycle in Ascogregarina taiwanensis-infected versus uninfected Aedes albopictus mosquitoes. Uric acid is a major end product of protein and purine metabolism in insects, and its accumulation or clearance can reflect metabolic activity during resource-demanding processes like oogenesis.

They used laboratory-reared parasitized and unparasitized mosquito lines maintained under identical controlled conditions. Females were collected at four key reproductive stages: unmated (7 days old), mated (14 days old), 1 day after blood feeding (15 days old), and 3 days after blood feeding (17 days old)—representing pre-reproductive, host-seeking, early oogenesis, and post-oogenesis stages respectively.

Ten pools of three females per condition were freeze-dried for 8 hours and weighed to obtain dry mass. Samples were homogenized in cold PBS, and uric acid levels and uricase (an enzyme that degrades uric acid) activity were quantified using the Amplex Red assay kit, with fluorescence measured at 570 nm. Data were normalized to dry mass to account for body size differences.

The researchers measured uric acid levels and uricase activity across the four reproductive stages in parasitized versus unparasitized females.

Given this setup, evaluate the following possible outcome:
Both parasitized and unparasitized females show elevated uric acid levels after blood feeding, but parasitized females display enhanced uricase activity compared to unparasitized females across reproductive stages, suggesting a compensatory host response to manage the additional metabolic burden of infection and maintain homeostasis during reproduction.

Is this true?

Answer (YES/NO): NO